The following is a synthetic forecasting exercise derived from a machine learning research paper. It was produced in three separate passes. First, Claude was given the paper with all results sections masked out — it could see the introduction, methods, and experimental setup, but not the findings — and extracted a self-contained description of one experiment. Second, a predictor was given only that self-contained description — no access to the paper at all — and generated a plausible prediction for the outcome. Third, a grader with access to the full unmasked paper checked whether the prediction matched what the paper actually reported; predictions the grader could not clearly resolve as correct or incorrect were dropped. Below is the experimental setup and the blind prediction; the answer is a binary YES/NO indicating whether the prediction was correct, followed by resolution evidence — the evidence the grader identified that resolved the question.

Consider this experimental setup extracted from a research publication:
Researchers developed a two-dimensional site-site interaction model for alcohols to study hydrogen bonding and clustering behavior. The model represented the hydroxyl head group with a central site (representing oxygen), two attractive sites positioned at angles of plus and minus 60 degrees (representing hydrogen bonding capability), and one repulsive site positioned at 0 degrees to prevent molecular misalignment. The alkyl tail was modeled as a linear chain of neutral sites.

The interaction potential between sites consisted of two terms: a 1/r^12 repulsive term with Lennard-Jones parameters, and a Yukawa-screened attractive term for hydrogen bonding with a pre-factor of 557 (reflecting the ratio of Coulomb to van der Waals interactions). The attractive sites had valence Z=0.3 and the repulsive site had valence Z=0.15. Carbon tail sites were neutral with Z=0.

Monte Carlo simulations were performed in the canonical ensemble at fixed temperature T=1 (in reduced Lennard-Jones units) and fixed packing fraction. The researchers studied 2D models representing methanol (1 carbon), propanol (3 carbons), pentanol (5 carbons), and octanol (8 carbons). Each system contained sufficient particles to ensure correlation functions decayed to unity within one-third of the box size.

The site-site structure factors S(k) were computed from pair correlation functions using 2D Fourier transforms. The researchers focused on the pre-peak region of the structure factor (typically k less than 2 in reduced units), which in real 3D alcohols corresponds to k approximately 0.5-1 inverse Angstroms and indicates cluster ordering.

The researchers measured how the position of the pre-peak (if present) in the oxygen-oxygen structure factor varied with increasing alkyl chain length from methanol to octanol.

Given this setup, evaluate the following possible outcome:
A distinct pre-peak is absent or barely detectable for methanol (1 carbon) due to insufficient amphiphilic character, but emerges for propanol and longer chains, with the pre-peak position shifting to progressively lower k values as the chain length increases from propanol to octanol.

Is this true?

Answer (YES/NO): NO